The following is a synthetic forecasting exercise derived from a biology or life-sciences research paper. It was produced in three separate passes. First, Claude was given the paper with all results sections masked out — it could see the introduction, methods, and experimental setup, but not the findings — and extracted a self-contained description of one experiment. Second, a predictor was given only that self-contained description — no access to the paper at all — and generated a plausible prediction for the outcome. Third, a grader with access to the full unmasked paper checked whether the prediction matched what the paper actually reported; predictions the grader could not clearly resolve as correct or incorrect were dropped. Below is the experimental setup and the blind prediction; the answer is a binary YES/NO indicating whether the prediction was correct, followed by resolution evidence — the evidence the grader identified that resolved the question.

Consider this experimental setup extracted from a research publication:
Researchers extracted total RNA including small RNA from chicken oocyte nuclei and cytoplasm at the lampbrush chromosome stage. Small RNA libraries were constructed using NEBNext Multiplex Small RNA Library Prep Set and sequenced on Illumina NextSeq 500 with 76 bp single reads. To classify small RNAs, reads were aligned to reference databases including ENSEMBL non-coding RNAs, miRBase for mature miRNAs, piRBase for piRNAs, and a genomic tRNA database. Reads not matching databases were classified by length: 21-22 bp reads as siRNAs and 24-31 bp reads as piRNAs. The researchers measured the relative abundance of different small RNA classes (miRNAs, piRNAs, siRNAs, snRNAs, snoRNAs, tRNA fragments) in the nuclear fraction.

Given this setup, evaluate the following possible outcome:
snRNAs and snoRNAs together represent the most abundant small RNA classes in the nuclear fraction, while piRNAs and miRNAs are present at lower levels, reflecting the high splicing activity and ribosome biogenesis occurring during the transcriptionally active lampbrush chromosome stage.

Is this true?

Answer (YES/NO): NO